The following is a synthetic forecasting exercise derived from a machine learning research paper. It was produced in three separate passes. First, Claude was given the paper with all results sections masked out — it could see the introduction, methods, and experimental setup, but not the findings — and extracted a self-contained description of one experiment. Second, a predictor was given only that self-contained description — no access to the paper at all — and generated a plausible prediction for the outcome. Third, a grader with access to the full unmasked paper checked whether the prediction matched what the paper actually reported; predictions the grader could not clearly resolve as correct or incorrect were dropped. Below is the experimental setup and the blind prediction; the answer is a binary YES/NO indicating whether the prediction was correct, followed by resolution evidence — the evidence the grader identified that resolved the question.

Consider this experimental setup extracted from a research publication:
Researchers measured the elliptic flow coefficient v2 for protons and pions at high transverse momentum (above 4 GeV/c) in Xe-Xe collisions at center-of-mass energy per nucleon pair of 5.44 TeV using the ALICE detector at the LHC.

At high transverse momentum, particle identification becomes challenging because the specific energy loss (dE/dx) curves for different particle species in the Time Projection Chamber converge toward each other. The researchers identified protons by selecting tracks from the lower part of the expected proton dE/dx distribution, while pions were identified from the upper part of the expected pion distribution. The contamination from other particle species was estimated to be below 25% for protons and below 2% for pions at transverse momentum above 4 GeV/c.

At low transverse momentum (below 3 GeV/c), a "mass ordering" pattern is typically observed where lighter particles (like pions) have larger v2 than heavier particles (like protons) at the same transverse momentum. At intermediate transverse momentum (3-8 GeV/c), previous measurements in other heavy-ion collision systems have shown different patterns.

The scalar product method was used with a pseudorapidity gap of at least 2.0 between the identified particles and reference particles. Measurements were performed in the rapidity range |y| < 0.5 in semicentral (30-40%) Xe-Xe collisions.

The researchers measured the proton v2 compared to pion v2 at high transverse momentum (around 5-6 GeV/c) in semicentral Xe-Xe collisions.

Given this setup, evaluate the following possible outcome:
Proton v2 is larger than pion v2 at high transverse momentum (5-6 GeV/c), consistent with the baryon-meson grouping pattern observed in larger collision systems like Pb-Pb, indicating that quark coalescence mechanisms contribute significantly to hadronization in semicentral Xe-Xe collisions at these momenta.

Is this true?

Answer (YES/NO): YES